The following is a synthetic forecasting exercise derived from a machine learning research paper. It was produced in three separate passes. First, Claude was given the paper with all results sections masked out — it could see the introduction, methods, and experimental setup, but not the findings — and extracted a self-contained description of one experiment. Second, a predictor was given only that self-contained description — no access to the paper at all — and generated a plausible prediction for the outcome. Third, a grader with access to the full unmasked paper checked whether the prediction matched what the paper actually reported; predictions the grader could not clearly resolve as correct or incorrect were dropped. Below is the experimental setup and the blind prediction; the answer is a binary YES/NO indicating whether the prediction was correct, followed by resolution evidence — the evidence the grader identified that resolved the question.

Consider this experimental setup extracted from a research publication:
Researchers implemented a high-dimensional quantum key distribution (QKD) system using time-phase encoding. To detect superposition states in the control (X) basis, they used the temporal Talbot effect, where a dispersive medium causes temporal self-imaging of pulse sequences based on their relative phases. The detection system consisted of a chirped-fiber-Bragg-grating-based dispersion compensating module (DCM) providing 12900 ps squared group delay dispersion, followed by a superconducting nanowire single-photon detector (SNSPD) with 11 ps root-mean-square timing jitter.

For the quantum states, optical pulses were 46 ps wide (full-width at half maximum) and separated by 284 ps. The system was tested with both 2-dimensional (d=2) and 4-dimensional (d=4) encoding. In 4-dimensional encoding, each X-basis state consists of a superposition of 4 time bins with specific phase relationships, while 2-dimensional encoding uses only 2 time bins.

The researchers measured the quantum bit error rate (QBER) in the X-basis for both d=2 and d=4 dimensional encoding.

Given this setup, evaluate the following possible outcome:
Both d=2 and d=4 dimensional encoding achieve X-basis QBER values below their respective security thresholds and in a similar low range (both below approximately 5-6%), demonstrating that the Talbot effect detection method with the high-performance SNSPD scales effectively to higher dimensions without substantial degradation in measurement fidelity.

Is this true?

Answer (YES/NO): NO